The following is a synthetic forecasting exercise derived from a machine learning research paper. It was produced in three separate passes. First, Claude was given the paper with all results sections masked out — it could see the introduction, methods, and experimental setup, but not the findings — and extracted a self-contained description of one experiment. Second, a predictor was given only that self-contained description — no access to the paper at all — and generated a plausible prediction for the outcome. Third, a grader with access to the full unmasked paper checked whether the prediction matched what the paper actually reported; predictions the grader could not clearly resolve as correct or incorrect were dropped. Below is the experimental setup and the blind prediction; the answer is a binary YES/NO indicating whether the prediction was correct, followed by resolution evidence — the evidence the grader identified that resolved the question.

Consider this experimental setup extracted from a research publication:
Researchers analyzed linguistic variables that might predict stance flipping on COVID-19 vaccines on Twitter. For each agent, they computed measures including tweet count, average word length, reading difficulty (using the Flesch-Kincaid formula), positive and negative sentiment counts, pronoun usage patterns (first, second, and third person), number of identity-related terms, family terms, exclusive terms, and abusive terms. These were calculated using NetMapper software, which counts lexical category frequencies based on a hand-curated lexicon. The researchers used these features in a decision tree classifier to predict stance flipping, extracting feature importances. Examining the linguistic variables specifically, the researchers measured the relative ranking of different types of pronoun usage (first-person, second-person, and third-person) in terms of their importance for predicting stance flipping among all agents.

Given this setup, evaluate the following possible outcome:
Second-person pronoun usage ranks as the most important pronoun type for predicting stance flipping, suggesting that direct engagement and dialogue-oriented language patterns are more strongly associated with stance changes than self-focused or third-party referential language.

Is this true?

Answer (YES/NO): YES